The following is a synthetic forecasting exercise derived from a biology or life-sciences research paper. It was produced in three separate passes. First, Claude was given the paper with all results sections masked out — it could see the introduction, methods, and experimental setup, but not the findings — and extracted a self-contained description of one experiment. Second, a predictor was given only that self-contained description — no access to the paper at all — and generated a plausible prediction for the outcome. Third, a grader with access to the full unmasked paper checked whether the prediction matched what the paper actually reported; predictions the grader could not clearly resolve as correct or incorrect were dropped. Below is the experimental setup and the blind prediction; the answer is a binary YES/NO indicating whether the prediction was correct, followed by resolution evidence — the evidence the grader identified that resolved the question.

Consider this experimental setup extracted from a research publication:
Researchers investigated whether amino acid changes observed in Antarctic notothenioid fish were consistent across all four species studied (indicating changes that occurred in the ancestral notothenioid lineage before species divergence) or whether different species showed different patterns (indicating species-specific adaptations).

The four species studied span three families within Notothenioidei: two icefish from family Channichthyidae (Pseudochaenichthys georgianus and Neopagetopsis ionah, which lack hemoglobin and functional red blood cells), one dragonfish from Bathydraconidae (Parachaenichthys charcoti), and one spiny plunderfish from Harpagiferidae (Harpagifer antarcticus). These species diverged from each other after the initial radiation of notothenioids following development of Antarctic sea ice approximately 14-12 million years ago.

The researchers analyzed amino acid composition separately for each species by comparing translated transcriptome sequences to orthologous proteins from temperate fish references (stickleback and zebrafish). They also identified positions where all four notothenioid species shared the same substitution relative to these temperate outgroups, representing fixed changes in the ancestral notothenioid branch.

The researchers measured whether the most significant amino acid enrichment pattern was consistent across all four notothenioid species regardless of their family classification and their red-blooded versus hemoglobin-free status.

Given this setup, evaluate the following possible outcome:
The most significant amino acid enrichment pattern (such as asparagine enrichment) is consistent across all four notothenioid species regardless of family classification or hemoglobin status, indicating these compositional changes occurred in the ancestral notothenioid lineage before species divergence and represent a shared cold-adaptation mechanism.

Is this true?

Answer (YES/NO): NO